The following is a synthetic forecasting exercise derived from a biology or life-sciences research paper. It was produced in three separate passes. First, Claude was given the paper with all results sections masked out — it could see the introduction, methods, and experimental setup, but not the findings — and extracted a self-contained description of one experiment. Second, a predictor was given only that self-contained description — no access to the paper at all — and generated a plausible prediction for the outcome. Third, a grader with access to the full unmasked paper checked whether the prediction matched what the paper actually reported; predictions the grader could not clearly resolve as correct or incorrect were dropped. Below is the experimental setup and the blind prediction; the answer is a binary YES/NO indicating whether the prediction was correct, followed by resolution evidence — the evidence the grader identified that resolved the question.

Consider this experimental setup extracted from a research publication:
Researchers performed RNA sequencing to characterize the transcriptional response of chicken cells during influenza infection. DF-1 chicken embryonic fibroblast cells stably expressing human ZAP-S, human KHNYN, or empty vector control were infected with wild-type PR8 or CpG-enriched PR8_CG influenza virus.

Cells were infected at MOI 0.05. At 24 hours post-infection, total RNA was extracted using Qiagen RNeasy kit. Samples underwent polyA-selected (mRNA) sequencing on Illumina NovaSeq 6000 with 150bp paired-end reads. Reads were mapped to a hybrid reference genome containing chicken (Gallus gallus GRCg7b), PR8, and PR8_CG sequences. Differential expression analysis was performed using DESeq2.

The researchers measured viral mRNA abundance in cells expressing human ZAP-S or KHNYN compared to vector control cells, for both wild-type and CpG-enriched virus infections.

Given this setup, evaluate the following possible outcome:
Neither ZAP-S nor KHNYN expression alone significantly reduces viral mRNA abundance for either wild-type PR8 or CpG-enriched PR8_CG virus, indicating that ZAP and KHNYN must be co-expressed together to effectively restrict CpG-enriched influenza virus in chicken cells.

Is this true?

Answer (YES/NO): NO